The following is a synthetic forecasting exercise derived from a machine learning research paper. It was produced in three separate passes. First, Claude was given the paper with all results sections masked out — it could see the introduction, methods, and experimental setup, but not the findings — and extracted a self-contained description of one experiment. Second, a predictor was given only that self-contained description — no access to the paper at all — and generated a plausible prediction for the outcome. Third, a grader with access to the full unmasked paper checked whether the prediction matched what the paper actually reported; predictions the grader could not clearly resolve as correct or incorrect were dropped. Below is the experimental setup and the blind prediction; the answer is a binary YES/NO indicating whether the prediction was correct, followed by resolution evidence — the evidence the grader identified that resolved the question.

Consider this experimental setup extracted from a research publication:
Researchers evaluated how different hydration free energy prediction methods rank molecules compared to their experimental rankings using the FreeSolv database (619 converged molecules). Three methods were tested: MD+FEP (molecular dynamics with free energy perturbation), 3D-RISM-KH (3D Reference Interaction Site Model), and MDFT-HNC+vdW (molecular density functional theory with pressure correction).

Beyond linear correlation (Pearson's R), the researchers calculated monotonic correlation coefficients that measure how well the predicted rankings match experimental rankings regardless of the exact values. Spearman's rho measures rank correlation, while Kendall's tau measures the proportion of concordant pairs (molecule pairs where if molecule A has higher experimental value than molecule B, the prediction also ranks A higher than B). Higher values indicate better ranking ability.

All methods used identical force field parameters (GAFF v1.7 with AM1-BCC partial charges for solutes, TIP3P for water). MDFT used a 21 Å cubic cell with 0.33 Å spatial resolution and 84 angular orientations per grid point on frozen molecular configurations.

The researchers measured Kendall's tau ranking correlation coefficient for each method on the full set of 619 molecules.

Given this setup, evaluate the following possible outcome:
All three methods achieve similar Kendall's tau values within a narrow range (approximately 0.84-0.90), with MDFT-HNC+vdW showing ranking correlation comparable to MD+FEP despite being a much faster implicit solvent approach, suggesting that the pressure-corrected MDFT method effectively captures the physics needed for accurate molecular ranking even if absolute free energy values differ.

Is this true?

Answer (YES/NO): NO